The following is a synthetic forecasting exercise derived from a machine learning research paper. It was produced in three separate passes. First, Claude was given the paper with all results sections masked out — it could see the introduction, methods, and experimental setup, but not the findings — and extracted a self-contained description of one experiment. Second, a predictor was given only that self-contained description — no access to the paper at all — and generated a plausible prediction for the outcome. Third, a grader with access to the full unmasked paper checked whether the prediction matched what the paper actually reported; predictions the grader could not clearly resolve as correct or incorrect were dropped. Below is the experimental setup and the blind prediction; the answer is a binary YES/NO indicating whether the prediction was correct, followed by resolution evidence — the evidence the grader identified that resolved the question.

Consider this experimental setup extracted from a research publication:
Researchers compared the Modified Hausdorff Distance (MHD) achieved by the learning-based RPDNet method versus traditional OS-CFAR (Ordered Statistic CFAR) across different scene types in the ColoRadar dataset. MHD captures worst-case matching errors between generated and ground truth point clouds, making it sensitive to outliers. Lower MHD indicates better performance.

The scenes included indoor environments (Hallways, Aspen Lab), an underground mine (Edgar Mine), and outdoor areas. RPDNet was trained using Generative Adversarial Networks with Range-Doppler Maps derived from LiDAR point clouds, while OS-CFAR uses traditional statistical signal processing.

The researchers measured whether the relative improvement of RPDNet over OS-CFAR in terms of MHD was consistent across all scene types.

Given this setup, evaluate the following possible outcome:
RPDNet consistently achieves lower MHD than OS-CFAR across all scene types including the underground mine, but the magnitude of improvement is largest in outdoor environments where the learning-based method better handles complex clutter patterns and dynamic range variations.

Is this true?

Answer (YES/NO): NO